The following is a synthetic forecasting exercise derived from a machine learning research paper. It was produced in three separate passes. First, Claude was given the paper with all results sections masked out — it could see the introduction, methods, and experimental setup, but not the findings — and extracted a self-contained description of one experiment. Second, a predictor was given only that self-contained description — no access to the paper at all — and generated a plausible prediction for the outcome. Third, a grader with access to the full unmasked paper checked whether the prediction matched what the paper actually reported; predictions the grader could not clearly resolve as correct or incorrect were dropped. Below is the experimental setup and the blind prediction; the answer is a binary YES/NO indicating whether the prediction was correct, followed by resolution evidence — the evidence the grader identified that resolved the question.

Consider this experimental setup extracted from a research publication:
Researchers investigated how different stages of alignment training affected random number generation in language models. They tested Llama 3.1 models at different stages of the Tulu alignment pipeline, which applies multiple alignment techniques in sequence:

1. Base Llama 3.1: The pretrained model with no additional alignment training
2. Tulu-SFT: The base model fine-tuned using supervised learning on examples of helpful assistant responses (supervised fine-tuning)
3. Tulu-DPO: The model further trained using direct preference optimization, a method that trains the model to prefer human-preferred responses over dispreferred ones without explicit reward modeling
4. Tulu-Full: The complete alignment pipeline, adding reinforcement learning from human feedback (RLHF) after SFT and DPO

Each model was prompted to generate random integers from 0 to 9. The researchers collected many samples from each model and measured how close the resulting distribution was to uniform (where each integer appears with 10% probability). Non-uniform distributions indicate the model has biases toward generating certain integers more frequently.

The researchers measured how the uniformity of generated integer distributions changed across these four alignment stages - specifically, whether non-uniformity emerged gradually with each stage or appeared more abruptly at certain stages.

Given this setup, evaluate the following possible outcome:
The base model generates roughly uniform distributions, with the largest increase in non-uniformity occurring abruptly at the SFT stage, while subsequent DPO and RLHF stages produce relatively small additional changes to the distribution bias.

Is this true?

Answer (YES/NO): NO